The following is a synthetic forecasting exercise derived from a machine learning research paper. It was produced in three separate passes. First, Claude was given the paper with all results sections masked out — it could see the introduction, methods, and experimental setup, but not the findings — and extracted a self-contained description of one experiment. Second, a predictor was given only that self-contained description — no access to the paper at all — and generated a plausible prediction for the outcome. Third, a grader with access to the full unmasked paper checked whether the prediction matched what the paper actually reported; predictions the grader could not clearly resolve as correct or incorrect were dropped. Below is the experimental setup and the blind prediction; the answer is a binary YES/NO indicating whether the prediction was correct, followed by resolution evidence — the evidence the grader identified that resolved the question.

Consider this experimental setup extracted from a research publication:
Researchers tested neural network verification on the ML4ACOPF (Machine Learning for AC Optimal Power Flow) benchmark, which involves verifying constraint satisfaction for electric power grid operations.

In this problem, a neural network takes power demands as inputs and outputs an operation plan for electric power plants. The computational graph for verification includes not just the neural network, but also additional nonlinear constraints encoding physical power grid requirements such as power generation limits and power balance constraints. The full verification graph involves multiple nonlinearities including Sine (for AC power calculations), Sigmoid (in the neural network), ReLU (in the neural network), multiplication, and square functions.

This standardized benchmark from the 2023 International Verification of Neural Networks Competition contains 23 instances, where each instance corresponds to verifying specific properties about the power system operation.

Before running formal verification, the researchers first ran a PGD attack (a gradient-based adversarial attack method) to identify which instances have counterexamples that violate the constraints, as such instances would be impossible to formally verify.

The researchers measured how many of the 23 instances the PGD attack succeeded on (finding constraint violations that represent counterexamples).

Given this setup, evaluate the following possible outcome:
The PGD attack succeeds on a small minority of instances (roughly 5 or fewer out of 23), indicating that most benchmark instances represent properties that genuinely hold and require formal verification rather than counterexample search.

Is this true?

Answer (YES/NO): YES